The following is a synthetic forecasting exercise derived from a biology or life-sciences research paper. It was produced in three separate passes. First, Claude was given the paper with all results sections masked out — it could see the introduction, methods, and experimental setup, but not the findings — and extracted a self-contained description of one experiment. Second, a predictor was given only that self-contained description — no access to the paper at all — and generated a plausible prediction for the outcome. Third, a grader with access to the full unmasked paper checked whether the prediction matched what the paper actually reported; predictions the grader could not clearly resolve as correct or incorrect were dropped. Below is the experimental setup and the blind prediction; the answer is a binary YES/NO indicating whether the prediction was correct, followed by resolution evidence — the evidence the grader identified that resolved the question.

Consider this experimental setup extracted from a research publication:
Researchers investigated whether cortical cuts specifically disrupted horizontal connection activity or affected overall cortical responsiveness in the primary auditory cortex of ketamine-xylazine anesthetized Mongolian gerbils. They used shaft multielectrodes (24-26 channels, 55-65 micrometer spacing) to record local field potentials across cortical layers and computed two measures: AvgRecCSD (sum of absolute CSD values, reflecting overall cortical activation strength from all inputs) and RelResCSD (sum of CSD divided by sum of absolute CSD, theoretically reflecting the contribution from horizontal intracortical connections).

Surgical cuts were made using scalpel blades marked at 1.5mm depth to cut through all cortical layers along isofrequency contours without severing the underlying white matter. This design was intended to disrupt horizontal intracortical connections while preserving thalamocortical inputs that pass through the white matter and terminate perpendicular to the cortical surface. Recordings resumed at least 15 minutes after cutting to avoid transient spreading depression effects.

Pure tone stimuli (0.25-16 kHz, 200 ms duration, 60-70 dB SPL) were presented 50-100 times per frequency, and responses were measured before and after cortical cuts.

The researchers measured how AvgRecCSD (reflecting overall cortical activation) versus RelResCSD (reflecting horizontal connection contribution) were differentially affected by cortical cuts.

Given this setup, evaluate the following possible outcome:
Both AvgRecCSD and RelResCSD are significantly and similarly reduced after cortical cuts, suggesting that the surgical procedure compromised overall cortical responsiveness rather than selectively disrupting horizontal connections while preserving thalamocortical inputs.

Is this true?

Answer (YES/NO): NO